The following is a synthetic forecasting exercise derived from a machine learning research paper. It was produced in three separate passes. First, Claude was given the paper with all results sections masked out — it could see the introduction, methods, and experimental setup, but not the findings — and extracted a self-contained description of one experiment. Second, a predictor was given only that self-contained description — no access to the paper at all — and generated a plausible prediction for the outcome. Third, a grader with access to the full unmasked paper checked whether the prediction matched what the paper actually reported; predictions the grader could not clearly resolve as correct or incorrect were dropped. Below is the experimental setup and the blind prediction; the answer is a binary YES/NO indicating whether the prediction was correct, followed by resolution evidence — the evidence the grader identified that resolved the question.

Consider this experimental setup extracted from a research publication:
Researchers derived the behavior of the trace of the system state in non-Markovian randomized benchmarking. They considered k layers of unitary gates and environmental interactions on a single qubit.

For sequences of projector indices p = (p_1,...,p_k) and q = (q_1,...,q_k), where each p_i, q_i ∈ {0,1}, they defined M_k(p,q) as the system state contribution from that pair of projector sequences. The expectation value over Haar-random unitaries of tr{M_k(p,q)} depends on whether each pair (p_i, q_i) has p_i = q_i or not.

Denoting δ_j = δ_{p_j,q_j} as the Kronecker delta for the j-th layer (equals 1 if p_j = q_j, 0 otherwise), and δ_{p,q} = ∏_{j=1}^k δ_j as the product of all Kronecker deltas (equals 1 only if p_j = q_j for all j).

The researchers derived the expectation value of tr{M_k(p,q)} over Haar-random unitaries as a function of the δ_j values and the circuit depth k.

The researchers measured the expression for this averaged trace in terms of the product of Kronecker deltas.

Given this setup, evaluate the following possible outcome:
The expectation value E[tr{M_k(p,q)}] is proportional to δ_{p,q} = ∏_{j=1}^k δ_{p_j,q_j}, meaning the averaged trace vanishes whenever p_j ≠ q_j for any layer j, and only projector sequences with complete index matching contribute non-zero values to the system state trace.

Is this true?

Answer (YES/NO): YES